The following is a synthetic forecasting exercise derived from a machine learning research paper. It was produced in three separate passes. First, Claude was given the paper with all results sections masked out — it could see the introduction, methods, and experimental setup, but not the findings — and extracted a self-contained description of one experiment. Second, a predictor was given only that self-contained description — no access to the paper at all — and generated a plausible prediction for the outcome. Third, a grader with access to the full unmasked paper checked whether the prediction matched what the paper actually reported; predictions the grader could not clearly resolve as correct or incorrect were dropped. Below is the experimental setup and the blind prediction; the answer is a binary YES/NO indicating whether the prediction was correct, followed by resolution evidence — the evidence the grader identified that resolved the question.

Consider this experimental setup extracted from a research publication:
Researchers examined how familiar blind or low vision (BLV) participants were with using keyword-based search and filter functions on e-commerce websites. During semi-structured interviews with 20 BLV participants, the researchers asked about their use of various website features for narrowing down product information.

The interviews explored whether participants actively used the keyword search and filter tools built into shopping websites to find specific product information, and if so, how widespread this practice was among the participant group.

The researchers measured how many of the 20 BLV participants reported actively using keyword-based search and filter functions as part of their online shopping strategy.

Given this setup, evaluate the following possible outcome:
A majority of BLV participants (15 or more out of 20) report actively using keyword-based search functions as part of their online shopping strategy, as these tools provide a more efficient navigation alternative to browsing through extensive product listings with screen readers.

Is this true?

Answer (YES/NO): NO